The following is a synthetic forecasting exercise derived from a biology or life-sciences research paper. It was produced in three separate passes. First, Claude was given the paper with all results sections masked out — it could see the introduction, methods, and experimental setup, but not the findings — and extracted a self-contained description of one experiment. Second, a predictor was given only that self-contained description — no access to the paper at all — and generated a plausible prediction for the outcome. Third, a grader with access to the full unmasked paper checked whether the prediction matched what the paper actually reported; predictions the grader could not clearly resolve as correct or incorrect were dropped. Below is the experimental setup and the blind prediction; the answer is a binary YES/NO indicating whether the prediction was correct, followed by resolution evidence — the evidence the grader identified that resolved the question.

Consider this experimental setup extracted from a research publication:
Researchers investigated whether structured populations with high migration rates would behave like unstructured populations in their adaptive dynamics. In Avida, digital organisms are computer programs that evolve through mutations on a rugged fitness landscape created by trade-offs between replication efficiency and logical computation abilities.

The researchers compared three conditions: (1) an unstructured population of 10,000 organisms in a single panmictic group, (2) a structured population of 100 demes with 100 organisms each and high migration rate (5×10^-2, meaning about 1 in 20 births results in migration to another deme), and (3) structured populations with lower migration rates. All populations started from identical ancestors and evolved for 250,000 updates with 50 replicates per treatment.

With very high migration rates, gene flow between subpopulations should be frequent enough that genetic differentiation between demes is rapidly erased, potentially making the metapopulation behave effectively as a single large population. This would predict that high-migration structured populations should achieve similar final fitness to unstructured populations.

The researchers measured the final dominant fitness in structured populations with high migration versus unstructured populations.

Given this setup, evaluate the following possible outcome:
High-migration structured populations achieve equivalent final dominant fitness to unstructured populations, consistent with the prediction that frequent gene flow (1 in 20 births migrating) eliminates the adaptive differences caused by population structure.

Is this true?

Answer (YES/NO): YES